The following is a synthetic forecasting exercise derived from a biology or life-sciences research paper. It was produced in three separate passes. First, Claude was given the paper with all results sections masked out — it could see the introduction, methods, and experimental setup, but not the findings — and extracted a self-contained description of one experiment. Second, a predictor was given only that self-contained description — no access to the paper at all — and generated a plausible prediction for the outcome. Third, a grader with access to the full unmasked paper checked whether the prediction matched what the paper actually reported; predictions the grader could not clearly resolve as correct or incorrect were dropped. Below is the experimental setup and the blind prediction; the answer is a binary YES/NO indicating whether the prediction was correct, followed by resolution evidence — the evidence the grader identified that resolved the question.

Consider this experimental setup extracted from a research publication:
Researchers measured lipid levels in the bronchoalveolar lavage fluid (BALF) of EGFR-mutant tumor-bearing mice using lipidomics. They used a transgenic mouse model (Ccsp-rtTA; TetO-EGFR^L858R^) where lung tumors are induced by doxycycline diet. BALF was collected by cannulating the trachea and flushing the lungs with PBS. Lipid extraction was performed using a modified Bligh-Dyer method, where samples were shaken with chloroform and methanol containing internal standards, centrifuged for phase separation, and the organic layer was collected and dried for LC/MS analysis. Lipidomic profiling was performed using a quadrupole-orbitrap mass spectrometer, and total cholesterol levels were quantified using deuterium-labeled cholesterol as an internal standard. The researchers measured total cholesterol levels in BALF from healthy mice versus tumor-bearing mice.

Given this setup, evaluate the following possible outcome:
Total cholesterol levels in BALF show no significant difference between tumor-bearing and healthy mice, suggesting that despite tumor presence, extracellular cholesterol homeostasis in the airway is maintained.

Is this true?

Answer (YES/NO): NO